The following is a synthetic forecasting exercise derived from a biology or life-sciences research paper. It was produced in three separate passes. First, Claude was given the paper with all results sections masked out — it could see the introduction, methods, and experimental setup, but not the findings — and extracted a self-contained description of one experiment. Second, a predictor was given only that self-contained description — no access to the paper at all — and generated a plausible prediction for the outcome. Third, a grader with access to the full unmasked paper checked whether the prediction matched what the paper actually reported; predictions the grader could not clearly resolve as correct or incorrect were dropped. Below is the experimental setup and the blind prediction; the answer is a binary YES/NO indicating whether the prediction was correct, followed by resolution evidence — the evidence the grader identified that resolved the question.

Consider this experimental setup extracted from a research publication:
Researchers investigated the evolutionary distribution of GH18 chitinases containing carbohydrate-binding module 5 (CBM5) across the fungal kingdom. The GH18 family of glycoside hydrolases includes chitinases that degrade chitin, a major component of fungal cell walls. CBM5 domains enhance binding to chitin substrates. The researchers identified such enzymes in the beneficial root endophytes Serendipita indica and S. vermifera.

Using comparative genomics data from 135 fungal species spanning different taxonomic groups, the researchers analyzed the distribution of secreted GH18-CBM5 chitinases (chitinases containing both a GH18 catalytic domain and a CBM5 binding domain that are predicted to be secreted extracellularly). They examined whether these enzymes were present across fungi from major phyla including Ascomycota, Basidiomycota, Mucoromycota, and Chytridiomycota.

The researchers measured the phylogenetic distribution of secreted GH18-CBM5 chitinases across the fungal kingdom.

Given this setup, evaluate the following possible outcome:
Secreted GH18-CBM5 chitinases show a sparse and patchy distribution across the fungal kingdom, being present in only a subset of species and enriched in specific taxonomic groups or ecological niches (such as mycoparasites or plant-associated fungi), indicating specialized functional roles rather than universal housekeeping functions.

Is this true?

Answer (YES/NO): YES